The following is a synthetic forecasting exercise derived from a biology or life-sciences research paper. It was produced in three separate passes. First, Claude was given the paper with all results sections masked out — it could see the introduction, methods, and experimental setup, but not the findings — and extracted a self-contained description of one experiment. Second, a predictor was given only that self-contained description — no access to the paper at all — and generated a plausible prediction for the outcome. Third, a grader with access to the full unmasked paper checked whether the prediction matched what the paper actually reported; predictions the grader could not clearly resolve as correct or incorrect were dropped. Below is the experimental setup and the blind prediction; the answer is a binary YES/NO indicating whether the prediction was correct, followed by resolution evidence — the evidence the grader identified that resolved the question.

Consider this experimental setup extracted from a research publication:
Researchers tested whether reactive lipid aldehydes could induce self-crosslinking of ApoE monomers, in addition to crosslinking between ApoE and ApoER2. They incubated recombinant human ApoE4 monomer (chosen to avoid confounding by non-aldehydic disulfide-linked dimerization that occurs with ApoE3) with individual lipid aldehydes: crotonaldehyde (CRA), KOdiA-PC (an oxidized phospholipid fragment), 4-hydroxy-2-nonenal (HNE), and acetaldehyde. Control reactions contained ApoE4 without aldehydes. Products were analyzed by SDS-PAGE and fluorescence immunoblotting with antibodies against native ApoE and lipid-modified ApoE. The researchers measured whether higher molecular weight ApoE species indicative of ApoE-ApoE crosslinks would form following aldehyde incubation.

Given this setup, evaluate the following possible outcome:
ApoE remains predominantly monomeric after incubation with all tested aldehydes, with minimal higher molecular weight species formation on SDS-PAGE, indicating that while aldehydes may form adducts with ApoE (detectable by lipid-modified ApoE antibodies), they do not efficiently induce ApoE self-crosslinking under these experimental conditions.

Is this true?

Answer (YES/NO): NO